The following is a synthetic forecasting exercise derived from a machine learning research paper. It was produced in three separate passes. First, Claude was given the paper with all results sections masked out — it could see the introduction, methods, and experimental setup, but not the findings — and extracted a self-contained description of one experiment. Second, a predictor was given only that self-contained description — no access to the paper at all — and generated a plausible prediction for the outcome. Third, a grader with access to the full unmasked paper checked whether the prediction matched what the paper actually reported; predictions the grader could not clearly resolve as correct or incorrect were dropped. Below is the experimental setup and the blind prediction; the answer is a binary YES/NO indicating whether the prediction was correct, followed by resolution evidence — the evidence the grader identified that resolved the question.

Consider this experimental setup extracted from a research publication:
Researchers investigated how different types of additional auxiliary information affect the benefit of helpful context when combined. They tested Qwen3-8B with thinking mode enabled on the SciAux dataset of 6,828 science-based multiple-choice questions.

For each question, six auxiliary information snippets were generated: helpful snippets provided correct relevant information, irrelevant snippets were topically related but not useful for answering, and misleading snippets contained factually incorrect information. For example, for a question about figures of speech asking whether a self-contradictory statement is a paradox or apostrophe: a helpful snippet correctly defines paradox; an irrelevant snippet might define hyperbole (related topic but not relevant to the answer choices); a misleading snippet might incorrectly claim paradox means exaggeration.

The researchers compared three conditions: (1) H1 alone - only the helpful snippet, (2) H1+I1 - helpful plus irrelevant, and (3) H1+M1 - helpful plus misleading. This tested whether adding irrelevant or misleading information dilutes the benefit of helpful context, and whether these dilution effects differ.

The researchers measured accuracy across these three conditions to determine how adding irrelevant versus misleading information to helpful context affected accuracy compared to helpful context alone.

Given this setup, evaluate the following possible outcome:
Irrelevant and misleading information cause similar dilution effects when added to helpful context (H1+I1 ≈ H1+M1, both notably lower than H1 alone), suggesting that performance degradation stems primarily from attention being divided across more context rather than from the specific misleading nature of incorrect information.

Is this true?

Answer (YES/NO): NO